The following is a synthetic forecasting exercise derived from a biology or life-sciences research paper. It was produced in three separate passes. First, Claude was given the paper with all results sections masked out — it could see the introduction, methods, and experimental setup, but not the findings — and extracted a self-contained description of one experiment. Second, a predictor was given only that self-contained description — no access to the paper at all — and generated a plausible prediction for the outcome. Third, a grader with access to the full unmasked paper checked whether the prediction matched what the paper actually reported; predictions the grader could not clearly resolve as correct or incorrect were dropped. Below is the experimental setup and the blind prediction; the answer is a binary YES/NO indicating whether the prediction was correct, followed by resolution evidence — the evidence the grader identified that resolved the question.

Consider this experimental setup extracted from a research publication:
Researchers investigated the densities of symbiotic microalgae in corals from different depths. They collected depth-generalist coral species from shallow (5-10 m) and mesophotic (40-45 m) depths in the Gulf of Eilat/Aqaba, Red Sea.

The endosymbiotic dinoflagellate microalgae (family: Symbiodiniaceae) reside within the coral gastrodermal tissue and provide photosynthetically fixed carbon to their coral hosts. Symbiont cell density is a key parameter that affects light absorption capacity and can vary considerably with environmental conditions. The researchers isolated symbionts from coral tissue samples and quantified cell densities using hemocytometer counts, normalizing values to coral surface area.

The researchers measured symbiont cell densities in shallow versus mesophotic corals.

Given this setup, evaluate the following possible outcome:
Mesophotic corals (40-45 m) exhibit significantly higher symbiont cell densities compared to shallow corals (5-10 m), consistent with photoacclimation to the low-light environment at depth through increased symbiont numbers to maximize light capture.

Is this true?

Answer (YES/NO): YES